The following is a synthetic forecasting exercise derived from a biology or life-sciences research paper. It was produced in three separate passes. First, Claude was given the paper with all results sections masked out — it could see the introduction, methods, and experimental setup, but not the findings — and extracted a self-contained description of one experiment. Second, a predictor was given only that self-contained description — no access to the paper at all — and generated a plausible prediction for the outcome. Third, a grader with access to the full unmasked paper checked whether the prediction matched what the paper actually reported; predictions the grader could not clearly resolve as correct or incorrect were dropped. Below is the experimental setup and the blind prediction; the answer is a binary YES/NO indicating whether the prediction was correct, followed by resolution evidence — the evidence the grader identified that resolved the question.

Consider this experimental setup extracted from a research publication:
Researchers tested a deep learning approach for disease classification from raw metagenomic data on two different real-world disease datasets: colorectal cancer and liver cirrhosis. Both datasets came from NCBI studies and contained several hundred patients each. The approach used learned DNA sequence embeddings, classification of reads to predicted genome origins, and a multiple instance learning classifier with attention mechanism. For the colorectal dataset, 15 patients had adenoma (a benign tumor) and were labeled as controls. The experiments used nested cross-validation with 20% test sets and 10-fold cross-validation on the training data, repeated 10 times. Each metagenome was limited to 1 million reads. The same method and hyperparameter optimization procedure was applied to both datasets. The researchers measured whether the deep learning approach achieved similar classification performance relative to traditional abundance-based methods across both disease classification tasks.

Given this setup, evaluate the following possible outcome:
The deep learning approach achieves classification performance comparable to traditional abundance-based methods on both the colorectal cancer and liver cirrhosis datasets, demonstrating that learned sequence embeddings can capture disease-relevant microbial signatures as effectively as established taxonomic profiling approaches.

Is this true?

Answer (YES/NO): NO